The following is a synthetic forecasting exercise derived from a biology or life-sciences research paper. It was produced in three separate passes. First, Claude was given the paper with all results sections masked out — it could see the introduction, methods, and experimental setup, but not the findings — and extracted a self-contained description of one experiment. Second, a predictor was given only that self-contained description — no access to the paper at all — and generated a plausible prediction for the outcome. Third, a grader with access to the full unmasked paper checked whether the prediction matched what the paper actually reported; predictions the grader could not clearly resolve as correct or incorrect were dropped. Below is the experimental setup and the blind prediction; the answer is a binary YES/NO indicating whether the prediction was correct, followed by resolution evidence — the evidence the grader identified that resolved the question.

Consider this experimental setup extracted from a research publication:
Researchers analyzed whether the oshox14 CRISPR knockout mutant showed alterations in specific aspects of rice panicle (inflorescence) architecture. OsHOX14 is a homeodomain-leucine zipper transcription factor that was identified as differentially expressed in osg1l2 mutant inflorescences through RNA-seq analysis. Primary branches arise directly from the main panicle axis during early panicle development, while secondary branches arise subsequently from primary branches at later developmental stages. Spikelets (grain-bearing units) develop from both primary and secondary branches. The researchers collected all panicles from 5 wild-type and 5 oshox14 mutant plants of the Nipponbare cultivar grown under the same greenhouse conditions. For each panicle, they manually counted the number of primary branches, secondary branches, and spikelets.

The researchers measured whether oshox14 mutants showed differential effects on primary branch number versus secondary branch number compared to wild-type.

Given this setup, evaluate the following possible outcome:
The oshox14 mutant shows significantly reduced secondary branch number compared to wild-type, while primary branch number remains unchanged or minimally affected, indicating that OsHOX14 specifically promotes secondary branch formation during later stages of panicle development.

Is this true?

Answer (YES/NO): NO